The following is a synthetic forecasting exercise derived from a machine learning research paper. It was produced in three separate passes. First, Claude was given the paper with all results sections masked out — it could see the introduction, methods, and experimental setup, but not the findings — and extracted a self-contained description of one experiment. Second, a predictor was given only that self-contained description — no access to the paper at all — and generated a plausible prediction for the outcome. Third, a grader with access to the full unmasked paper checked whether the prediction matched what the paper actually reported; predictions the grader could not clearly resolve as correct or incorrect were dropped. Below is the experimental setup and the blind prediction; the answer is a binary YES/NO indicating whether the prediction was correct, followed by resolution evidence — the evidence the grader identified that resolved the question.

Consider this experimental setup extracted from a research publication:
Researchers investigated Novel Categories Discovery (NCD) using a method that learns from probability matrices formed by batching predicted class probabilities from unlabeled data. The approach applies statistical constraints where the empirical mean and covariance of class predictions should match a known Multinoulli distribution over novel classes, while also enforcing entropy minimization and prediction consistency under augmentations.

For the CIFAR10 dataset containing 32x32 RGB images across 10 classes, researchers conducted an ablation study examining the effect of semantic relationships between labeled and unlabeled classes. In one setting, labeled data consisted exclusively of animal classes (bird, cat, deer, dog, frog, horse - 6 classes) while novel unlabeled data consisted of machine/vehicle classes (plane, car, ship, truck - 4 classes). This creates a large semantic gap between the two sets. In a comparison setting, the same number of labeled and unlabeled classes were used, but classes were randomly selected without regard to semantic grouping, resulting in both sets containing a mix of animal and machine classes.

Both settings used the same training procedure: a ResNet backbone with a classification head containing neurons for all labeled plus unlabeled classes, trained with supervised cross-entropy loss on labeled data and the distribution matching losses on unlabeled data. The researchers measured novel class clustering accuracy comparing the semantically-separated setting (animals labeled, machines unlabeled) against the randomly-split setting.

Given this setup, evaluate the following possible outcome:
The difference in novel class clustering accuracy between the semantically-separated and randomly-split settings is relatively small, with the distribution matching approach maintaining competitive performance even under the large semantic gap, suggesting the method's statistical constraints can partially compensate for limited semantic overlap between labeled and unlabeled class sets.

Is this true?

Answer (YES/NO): NO